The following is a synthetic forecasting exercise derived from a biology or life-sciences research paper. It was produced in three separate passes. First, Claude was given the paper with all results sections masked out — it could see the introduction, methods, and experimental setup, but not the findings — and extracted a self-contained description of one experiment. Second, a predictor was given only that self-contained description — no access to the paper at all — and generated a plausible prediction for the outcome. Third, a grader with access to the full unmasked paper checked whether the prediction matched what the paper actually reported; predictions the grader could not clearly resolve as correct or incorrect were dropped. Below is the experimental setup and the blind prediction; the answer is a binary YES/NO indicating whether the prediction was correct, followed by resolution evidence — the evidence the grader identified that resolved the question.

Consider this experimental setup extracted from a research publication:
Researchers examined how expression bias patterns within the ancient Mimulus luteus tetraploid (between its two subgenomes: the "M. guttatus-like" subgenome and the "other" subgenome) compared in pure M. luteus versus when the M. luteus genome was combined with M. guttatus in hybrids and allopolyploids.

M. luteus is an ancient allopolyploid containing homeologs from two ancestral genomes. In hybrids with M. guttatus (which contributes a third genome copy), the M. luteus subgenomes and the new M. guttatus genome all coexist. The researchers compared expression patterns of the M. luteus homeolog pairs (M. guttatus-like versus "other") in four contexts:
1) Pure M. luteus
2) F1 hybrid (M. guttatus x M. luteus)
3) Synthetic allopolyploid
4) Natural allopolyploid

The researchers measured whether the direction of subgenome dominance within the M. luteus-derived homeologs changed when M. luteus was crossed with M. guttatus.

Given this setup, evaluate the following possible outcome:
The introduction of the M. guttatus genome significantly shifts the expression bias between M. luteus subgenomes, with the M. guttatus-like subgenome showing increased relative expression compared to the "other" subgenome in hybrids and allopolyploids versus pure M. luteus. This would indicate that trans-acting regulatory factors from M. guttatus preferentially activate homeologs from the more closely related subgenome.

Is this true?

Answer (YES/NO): NO